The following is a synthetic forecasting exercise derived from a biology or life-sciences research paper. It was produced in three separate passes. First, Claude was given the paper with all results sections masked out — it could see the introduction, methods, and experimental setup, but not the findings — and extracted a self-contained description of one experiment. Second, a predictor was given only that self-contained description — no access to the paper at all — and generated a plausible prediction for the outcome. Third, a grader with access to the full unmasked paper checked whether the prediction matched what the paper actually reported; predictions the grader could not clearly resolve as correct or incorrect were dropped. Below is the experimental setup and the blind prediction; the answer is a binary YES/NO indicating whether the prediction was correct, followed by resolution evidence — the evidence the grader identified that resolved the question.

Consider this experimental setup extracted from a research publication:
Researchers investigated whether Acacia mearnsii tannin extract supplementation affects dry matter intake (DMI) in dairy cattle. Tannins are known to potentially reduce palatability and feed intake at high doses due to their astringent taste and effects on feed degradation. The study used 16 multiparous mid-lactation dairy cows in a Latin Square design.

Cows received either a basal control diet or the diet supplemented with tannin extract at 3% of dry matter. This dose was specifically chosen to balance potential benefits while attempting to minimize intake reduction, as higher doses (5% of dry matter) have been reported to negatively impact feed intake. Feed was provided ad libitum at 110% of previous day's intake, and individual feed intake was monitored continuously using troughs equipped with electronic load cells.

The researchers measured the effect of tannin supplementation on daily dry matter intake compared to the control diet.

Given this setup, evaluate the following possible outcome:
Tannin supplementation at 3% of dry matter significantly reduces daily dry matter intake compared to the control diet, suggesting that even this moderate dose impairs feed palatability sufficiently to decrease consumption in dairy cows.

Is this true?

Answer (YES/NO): YES